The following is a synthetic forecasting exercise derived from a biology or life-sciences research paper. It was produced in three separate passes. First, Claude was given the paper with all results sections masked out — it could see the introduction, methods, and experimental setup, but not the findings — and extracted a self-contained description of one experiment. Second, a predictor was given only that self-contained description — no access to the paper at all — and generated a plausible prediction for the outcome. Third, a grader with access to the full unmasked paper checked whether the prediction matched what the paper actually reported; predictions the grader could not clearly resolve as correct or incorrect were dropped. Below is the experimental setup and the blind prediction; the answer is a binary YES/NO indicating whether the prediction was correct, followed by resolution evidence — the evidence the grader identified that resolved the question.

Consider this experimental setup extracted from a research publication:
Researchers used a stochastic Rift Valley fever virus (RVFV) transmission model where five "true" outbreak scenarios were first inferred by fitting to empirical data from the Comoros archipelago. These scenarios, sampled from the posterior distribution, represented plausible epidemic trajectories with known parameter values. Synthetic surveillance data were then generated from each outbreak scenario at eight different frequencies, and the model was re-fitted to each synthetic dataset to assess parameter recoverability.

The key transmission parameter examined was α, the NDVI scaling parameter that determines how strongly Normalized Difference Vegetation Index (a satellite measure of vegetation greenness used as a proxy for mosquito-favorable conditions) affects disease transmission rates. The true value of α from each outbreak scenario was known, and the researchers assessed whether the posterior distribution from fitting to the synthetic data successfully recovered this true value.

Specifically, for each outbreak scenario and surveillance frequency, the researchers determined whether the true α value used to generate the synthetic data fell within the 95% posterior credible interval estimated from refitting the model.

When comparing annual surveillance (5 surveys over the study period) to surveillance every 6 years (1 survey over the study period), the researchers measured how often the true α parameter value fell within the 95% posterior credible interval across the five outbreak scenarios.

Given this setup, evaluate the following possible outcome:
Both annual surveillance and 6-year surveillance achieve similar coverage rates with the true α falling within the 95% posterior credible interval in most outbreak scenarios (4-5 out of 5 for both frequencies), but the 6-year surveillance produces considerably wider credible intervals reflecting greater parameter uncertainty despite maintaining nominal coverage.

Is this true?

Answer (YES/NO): YES